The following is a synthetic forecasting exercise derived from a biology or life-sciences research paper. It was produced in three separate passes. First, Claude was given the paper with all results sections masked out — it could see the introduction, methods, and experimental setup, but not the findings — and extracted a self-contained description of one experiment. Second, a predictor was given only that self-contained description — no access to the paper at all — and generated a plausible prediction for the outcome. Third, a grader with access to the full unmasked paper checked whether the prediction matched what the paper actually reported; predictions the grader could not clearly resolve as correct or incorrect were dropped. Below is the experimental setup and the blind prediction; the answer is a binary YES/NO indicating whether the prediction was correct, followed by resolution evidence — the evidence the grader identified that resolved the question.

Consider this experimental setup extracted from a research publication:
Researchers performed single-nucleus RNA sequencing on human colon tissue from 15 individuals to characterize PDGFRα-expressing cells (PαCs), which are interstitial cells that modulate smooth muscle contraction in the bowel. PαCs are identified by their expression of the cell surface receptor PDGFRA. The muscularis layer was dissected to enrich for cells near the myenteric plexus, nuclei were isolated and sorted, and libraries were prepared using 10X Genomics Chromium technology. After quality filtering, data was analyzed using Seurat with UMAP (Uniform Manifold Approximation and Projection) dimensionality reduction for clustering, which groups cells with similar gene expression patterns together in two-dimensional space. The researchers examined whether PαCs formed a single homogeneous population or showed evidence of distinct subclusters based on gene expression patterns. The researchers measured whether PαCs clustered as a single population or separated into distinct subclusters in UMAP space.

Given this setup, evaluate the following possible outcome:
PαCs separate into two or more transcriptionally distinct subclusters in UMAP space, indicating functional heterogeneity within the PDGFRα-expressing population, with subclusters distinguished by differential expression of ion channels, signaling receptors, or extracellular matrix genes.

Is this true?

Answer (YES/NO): YES